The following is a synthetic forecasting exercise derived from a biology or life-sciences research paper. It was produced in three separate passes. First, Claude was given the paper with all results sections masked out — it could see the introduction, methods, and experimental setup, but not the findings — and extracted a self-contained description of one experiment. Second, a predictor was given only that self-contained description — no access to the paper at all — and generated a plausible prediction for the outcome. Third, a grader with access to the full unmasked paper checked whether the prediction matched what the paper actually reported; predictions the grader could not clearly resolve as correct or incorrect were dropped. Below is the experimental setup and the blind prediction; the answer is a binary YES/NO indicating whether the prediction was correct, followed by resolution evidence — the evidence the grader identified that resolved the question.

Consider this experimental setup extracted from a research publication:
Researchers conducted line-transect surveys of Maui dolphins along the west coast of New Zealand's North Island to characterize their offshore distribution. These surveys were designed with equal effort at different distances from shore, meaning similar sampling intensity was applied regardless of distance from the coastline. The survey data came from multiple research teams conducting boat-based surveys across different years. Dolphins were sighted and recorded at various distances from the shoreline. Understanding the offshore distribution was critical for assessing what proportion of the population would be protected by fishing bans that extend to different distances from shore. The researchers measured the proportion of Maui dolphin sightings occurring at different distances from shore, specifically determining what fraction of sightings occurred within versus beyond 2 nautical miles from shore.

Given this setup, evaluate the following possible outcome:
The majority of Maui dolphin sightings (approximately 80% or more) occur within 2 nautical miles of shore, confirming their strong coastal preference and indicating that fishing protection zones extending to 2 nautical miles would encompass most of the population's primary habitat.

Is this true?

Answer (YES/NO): NO